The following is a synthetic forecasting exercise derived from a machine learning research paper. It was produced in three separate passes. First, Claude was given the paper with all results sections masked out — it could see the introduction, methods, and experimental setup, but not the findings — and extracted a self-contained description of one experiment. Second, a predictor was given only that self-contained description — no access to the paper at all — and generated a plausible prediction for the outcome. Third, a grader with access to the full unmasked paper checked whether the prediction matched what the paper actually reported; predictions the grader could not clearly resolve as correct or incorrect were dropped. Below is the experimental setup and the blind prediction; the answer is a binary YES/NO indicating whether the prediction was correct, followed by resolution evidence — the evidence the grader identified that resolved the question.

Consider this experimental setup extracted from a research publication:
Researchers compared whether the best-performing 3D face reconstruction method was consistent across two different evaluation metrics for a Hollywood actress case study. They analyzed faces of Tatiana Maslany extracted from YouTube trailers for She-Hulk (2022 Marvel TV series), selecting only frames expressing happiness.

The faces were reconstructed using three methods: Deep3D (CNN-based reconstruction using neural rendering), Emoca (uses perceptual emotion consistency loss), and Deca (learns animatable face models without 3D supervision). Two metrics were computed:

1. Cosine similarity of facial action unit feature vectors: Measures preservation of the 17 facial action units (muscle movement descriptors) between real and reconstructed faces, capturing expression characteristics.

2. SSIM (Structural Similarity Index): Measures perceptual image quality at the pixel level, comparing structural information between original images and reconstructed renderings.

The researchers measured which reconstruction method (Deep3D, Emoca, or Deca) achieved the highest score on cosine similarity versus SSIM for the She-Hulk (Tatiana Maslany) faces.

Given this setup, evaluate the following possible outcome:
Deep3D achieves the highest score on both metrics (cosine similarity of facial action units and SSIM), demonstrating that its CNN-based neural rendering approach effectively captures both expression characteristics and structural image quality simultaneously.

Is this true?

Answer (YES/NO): NO